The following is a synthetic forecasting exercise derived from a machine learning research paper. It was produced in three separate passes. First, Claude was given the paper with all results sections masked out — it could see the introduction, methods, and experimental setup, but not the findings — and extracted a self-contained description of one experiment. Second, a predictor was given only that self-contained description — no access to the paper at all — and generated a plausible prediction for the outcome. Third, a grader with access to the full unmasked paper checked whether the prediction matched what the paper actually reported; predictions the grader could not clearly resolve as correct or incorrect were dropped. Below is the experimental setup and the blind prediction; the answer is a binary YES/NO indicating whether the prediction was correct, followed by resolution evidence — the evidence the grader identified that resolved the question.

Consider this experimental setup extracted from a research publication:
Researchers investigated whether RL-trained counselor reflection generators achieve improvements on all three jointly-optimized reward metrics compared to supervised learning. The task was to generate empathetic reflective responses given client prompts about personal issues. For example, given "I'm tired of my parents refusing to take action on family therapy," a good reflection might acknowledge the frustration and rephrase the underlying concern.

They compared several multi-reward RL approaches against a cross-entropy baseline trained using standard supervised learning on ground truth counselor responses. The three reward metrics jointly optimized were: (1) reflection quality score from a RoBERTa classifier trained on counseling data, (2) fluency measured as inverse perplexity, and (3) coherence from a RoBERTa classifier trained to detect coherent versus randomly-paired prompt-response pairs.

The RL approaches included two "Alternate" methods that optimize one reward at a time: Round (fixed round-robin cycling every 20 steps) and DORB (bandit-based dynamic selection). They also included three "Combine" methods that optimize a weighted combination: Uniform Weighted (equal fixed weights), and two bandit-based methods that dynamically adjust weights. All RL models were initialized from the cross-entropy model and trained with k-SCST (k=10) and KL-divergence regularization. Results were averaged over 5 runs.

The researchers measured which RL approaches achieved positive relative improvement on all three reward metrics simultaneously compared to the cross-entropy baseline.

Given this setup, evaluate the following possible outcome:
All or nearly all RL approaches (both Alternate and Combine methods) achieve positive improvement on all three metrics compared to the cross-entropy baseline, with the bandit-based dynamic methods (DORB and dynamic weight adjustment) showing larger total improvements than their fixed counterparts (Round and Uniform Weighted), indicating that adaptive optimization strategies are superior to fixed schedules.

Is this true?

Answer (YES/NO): NO